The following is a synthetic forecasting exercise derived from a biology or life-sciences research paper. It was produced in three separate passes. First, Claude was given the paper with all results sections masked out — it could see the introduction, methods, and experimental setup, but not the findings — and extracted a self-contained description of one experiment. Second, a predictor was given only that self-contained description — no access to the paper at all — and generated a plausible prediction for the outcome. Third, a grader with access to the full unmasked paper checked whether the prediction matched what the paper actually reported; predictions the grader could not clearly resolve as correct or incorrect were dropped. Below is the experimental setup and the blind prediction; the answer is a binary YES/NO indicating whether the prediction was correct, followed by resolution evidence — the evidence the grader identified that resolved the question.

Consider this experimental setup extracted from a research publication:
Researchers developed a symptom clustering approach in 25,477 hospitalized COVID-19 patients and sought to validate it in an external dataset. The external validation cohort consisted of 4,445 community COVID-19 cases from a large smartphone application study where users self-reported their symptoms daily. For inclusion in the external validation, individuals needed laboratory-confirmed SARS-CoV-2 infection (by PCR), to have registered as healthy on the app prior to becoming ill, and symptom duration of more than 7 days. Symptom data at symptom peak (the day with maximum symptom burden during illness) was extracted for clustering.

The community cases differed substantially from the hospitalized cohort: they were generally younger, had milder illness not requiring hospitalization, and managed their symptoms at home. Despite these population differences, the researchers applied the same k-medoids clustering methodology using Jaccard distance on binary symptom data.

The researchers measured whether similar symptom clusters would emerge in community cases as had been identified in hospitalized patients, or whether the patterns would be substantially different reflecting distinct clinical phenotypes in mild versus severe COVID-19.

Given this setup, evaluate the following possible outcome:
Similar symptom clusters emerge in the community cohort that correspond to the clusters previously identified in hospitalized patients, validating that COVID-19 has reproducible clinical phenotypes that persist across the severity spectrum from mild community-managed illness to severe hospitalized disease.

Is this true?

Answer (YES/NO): YES